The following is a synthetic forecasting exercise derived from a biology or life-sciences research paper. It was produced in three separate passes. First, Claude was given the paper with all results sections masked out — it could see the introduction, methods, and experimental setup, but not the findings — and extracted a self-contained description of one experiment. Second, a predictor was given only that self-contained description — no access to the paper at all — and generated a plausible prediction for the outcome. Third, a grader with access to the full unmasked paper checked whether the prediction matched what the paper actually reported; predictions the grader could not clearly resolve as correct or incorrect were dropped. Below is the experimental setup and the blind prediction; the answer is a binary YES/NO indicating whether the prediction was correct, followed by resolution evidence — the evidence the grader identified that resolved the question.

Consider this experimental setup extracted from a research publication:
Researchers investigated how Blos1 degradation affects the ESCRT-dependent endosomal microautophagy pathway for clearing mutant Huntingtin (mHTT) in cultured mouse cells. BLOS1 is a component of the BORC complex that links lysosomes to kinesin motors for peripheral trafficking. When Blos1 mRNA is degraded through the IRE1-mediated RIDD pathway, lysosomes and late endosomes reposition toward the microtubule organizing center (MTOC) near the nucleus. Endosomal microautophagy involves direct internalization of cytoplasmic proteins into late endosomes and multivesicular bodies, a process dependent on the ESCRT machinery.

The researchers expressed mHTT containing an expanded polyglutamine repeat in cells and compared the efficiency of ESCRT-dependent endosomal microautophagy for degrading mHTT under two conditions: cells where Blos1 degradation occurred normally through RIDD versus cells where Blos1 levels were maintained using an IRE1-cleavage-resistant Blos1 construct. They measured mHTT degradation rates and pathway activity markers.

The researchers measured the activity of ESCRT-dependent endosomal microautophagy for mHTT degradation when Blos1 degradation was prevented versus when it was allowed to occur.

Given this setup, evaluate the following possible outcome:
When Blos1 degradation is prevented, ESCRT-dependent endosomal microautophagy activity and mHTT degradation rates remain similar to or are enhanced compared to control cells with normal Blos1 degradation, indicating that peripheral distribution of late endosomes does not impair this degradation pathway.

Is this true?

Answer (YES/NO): NO